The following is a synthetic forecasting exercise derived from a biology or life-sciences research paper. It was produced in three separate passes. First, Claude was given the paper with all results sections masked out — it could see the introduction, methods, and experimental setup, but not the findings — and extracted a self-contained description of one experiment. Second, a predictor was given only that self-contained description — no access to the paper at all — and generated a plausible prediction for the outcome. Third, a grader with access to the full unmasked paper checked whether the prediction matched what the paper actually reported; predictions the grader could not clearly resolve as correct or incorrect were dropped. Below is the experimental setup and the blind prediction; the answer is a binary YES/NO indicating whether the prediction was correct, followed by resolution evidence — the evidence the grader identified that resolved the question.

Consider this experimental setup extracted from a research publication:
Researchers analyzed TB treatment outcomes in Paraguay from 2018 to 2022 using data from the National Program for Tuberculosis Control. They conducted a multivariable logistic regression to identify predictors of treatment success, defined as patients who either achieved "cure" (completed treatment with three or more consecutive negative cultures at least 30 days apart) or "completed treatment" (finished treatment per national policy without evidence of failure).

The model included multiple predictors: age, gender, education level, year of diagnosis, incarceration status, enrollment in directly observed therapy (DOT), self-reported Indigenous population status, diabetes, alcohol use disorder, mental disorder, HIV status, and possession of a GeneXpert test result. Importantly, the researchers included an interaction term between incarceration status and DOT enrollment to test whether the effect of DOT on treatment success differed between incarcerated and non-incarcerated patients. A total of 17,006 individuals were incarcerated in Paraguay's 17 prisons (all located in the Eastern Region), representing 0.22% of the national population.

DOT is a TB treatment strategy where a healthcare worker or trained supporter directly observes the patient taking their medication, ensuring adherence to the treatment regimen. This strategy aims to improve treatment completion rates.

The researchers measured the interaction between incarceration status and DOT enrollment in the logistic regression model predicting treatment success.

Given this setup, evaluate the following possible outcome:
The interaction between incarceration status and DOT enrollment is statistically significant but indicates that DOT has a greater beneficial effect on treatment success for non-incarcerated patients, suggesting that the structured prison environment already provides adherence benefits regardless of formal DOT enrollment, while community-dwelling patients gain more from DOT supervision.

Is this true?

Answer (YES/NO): NO